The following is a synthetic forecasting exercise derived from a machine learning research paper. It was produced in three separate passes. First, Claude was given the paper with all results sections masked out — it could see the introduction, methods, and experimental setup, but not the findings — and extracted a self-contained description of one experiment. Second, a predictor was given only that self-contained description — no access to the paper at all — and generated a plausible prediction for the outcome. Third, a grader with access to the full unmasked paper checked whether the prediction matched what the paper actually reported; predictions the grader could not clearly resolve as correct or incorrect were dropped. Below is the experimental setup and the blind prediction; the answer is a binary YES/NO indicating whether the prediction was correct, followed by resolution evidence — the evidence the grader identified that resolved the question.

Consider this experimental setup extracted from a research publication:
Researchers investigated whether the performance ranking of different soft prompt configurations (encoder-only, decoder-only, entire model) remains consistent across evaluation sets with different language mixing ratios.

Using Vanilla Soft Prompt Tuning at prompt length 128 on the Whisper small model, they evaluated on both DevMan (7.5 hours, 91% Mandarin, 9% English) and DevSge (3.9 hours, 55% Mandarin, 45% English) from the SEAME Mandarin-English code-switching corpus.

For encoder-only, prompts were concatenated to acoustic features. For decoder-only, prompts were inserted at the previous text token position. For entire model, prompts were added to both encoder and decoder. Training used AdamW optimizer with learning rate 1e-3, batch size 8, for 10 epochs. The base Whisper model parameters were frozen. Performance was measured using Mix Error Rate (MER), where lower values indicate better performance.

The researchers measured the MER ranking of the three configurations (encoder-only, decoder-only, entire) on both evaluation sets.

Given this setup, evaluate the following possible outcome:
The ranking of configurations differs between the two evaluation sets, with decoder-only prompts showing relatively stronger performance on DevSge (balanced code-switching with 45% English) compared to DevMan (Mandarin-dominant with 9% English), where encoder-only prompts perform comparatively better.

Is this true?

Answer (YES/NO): NO